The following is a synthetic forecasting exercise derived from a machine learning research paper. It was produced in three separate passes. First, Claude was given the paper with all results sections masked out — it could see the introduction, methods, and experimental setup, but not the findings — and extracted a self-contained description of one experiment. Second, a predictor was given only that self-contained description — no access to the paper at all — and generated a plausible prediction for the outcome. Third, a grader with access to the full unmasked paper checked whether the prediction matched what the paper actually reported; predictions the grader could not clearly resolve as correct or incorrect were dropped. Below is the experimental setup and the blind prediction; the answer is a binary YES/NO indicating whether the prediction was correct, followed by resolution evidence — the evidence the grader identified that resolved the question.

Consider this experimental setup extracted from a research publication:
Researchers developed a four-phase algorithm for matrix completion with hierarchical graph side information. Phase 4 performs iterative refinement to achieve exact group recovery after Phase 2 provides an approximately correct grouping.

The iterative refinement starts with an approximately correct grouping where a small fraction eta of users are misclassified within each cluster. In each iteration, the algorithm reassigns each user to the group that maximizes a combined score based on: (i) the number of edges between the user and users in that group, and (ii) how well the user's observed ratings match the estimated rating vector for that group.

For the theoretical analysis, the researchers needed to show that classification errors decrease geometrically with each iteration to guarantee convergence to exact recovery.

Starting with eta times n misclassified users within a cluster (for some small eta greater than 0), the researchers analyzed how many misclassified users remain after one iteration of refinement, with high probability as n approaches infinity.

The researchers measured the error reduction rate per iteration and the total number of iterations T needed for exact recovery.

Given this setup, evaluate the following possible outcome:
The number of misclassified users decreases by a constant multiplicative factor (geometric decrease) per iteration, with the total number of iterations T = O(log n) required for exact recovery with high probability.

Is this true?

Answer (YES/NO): YES